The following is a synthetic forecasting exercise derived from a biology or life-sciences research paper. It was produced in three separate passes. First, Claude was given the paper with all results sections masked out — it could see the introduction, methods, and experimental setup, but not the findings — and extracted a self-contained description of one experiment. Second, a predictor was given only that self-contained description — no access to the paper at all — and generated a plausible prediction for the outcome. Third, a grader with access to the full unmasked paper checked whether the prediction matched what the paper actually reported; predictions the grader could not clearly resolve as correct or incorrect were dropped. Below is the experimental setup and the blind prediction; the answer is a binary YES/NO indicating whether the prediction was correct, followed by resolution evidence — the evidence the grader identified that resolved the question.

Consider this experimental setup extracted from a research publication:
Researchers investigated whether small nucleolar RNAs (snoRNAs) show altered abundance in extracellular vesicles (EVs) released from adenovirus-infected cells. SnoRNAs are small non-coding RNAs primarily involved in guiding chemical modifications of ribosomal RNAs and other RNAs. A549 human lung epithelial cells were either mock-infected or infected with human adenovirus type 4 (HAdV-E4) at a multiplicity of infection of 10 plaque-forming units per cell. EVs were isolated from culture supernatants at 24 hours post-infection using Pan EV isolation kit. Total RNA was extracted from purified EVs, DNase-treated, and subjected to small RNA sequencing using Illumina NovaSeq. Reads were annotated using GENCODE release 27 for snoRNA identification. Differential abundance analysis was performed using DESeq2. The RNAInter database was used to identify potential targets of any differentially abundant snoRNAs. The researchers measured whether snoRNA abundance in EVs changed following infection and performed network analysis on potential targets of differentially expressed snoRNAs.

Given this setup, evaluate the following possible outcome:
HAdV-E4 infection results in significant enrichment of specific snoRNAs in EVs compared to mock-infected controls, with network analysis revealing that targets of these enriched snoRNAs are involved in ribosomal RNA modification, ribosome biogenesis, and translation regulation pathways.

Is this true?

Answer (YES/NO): NO